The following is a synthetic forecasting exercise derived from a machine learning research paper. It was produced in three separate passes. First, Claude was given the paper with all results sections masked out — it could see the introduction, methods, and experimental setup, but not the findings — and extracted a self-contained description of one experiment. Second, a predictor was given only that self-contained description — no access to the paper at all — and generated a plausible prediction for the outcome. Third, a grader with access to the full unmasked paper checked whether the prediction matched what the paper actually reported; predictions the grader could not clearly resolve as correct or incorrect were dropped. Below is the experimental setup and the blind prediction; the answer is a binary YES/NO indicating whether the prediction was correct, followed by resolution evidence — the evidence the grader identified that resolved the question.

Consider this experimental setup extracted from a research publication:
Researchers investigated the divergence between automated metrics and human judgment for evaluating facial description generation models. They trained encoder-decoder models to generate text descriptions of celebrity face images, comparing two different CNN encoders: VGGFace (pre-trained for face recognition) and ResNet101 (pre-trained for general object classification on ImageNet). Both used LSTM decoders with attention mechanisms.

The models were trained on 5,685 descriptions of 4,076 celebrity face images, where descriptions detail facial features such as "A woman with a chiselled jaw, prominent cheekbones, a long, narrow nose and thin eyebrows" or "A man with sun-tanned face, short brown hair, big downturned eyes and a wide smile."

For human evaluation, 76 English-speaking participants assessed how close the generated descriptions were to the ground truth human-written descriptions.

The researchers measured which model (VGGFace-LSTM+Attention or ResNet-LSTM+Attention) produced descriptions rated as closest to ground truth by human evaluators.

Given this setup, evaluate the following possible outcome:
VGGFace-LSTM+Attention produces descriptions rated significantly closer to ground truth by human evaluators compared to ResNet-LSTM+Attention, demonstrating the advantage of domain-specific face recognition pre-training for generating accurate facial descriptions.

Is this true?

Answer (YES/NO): NO